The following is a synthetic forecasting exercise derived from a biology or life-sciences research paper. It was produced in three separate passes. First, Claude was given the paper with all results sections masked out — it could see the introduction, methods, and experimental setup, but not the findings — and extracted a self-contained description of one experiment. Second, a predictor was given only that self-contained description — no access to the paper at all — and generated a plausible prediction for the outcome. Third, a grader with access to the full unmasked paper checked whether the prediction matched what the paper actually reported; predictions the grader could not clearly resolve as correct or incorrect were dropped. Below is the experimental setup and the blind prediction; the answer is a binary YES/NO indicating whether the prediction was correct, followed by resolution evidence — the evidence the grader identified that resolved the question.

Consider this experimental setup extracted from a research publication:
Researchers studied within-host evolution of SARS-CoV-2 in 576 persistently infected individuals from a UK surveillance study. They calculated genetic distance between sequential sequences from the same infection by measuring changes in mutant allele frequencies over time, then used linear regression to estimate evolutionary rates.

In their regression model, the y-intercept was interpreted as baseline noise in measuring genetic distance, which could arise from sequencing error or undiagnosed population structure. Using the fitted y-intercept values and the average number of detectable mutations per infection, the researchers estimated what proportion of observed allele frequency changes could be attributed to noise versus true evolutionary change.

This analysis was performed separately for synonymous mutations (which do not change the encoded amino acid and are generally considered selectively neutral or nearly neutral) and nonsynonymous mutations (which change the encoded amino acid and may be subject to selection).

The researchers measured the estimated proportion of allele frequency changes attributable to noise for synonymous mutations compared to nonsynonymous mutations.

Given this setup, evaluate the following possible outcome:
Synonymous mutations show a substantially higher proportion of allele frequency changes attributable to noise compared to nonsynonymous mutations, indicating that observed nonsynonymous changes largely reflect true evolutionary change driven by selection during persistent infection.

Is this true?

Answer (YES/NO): YES